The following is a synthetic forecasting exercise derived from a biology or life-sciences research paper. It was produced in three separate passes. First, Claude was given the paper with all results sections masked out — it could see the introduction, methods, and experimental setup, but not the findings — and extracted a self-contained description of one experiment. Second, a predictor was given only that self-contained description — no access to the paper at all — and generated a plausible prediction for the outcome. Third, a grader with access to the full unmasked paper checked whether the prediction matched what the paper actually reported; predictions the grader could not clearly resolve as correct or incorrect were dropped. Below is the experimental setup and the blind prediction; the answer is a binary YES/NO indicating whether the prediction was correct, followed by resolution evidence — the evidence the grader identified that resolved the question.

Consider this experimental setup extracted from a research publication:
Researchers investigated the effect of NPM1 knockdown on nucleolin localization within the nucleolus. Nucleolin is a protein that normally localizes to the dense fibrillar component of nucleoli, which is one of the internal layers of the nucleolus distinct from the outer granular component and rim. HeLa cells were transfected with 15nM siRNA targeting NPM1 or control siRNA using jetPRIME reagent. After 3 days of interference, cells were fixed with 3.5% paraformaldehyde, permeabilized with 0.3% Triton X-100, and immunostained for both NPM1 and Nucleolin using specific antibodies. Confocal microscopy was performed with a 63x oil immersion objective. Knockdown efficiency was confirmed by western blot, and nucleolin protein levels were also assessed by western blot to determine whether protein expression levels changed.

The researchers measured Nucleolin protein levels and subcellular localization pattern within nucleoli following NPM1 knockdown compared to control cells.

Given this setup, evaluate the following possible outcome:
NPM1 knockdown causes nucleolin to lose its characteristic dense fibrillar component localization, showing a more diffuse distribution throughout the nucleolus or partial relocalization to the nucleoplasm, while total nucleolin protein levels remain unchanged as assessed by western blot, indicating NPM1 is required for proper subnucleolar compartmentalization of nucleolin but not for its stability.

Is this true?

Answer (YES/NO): NO